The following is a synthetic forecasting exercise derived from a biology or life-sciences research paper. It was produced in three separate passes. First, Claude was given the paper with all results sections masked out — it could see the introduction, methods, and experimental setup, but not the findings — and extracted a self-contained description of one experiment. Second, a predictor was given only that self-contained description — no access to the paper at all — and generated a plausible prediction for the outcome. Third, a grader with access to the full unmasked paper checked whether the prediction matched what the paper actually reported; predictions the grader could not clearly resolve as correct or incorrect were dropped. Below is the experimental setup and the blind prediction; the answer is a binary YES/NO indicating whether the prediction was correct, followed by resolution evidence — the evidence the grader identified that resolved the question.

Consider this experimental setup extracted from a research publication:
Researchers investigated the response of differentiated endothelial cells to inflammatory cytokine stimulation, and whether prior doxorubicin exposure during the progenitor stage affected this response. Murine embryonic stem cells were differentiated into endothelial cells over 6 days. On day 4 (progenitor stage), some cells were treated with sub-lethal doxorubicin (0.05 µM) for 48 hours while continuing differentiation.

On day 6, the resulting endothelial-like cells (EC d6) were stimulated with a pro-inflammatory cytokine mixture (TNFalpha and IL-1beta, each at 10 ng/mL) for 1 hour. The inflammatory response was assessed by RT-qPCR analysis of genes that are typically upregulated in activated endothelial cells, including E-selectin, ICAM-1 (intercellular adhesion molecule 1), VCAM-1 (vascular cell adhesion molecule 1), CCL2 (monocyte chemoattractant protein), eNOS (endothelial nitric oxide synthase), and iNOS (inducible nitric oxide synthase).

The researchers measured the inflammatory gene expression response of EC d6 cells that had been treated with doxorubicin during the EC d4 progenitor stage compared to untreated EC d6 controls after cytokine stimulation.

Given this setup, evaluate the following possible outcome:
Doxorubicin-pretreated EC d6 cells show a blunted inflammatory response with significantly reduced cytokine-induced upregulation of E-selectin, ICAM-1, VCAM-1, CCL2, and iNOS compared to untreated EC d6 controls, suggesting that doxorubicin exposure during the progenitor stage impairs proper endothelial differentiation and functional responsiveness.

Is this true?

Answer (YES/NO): NO